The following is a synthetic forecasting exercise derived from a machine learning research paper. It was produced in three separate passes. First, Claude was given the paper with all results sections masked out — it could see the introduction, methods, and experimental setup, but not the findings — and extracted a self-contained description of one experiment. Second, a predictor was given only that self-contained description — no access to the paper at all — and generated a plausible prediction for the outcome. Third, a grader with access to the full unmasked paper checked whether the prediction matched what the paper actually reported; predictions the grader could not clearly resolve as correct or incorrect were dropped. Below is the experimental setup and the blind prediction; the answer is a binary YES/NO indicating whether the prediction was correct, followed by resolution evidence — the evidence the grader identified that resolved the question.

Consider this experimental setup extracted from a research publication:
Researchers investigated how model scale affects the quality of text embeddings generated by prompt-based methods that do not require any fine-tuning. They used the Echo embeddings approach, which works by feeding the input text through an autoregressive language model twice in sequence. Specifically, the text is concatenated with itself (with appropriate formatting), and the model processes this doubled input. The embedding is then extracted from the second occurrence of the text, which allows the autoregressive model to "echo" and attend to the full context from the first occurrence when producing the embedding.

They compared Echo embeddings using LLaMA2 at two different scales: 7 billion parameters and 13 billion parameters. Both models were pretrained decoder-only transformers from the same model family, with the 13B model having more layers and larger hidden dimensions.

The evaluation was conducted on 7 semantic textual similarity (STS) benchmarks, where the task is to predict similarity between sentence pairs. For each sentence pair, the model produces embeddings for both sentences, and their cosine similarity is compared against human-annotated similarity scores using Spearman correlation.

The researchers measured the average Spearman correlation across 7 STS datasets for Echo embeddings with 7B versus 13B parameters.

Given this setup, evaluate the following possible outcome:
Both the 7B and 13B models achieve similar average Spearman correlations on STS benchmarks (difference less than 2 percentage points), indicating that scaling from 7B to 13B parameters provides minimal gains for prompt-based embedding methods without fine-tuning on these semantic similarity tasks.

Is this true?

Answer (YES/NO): NO